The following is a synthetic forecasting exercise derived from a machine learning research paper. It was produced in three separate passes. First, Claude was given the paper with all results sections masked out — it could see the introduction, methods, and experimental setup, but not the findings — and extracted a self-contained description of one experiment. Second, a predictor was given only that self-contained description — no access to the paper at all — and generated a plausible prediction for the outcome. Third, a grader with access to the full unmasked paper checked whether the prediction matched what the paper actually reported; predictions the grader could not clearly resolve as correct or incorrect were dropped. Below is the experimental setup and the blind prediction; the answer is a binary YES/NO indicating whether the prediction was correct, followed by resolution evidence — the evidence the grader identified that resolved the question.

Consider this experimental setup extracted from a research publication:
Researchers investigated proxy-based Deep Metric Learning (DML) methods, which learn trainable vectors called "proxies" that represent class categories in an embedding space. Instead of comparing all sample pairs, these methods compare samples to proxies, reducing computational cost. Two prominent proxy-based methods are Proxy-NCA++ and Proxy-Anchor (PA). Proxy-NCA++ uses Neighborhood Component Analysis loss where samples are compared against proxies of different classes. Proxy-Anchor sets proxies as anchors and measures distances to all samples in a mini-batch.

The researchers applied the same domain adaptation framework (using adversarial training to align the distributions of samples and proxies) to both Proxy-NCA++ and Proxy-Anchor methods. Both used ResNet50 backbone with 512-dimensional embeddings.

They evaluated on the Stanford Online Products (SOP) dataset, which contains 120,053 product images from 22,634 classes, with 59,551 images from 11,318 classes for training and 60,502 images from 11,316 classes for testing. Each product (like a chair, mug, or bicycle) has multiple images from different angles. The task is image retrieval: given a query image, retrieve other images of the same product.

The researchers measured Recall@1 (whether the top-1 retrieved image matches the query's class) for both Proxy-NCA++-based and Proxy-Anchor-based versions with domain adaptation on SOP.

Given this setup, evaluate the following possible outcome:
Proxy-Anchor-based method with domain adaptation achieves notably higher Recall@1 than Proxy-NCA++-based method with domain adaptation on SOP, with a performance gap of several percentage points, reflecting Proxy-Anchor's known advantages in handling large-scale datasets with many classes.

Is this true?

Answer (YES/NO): NO